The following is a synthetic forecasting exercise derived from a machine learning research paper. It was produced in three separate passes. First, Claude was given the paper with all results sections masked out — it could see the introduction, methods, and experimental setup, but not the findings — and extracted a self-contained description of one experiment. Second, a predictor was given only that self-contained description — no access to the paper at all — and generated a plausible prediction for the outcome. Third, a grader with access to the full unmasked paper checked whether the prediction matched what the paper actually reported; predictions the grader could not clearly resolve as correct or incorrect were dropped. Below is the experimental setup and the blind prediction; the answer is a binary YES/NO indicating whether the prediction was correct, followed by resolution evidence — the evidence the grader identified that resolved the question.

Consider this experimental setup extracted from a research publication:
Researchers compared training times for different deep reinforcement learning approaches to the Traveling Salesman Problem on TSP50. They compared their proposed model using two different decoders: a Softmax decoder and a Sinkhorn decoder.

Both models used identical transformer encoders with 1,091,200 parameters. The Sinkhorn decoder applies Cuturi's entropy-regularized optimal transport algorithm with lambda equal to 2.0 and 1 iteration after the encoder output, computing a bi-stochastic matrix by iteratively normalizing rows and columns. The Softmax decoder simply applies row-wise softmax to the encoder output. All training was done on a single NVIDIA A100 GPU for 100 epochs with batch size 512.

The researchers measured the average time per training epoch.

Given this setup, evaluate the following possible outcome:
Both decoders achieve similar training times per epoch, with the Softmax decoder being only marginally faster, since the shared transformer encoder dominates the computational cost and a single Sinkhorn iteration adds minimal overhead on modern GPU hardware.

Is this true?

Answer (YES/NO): YES